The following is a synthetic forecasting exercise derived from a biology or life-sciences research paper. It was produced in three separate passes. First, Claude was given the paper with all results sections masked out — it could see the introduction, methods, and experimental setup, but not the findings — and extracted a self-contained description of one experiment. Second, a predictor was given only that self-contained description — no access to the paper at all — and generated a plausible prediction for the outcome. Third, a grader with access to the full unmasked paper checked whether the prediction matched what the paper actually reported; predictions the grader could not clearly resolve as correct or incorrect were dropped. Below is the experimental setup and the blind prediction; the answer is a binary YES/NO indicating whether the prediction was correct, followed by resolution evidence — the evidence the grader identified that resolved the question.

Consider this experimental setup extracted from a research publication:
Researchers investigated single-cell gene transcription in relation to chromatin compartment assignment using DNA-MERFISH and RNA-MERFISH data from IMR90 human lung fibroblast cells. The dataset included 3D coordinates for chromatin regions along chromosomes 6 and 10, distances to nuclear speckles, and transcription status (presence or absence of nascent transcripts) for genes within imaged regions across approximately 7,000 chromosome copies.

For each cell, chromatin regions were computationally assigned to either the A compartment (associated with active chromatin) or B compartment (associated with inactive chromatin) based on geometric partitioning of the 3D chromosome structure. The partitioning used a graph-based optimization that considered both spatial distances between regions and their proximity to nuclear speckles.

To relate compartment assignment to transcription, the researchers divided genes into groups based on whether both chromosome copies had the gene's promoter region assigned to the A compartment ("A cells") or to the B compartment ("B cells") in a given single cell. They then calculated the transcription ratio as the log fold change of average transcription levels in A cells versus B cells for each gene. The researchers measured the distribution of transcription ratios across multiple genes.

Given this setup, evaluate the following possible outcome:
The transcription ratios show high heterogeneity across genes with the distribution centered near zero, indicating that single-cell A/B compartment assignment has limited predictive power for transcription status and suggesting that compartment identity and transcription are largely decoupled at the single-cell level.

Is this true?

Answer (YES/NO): NO